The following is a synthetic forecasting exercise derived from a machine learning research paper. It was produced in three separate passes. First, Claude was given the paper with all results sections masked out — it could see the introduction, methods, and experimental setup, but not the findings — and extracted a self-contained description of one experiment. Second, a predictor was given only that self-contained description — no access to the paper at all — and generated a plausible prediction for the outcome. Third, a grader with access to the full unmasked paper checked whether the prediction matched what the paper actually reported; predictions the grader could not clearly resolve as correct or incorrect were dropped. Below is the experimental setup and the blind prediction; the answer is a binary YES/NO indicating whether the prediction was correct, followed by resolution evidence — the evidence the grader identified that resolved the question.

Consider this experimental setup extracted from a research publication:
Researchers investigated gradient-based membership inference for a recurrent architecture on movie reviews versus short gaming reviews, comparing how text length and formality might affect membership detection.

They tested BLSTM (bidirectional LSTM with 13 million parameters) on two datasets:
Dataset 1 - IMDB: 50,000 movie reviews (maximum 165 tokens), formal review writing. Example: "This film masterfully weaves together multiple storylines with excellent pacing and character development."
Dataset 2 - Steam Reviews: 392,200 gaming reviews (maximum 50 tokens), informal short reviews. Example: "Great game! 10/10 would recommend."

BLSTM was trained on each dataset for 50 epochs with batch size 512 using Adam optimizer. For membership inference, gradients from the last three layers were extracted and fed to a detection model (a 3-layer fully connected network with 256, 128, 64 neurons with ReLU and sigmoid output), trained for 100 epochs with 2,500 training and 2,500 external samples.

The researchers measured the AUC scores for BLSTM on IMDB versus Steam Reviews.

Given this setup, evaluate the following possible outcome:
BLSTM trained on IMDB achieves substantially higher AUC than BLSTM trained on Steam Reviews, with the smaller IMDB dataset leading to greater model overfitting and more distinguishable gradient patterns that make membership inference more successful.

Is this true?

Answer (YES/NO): NO